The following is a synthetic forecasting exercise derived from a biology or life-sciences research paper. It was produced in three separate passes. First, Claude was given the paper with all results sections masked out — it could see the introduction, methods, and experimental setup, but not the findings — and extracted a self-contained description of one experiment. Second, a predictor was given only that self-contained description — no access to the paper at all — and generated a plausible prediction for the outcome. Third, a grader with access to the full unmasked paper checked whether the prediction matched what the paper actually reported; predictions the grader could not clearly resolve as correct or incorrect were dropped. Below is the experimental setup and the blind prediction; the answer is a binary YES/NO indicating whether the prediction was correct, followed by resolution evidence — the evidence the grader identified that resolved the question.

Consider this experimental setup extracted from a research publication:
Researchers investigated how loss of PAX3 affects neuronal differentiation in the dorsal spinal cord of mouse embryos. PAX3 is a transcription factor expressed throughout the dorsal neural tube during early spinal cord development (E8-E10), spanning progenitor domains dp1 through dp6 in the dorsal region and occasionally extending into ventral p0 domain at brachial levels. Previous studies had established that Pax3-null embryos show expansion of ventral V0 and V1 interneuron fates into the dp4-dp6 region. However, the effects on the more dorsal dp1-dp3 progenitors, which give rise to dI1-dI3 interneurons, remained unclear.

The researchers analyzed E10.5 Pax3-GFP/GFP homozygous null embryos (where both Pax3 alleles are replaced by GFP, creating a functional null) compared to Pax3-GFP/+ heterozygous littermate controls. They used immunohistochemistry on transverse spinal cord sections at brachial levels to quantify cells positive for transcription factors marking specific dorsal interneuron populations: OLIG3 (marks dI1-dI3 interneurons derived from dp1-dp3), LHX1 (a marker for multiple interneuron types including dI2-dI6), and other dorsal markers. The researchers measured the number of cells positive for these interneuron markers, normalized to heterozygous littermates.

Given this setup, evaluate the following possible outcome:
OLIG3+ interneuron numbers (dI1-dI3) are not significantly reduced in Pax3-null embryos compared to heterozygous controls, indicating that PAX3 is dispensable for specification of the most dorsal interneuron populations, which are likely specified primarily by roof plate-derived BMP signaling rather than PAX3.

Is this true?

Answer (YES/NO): NO